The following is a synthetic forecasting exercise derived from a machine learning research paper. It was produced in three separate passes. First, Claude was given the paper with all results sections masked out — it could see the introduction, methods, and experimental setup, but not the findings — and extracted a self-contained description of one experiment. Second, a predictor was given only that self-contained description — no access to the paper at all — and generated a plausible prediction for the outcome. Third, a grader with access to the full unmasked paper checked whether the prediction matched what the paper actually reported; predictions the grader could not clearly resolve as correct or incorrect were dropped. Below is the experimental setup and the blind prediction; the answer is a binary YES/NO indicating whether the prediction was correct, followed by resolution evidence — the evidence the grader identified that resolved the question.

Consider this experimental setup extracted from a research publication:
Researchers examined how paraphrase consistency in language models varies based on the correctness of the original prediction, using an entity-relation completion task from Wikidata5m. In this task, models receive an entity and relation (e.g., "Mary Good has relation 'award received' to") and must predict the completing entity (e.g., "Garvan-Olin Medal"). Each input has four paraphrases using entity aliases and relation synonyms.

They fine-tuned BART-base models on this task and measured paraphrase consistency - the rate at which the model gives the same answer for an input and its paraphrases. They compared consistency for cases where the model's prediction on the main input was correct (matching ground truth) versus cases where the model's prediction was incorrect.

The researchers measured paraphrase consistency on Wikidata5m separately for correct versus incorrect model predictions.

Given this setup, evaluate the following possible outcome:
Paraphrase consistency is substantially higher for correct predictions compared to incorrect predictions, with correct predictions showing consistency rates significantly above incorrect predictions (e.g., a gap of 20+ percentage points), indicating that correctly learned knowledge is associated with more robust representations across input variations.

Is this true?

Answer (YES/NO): NO